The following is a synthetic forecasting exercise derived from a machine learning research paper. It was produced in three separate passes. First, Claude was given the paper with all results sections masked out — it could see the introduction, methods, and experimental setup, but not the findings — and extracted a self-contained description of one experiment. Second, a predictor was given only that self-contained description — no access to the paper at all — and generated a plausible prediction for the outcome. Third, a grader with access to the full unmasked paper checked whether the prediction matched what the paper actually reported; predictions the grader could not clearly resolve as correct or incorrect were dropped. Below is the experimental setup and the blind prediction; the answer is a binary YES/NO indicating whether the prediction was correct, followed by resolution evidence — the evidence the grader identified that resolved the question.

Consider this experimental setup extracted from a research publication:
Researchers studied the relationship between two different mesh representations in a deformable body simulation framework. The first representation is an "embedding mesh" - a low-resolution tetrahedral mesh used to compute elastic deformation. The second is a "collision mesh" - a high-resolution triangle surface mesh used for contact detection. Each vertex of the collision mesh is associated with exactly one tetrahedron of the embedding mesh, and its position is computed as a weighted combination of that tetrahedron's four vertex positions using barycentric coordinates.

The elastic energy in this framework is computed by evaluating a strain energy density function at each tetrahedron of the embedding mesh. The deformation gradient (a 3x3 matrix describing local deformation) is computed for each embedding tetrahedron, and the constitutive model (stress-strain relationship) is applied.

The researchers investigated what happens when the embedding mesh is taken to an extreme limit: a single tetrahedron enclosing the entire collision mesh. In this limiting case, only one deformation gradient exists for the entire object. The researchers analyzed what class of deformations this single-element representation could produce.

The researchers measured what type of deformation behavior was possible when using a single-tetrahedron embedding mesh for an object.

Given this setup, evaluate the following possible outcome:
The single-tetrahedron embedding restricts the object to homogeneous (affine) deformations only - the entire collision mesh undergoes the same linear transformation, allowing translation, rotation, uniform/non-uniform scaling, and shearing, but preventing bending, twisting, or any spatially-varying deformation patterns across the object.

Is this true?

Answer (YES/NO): YES